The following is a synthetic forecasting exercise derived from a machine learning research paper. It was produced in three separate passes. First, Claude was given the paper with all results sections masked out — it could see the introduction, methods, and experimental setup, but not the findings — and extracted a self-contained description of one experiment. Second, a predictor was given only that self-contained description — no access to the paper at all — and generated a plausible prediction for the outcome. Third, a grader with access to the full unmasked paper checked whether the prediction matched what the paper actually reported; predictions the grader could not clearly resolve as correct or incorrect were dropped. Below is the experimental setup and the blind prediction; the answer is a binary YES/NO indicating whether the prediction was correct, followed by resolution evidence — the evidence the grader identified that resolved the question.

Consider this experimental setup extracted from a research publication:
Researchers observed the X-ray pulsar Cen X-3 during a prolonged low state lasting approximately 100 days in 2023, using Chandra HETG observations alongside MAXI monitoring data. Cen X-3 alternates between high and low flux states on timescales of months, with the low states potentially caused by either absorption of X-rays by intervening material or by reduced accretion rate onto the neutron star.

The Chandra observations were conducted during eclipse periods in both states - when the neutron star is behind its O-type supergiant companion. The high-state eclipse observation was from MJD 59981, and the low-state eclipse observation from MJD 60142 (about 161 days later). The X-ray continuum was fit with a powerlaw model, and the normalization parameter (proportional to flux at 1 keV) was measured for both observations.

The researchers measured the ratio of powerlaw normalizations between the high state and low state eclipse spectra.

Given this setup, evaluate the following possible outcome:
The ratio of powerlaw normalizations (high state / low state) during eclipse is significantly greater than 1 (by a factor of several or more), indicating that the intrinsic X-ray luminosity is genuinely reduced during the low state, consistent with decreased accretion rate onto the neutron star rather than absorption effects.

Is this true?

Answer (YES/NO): NO